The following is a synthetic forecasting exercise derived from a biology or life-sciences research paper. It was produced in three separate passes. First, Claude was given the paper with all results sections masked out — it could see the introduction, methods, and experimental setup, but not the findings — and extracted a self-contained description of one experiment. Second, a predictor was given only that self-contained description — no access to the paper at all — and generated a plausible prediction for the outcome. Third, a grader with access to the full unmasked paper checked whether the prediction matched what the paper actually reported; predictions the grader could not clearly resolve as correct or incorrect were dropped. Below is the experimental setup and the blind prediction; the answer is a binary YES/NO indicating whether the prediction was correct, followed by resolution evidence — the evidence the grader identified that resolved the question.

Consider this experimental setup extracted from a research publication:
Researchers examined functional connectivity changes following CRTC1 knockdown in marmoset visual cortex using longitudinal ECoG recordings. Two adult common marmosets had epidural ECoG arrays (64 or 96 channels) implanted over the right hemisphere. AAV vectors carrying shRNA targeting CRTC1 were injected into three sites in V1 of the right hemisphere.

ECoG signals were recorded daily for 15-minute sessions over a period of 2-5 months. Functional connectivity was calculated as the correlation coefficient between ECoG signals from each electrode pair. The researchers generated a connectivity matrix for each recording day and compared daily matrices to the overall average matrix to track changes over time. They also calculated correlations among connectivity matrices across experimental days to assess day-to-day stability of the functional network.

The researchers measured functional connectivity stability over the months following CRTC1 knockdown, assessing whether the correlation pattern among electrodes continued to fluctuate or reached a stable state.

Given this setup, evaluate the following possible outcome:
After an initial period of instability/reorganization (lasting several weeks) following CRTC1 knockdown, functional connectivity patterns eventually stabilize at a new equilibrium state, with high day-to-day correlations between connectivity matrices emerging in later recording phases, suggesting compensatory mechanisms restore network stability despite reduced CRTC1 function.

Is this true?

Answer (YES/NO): YES